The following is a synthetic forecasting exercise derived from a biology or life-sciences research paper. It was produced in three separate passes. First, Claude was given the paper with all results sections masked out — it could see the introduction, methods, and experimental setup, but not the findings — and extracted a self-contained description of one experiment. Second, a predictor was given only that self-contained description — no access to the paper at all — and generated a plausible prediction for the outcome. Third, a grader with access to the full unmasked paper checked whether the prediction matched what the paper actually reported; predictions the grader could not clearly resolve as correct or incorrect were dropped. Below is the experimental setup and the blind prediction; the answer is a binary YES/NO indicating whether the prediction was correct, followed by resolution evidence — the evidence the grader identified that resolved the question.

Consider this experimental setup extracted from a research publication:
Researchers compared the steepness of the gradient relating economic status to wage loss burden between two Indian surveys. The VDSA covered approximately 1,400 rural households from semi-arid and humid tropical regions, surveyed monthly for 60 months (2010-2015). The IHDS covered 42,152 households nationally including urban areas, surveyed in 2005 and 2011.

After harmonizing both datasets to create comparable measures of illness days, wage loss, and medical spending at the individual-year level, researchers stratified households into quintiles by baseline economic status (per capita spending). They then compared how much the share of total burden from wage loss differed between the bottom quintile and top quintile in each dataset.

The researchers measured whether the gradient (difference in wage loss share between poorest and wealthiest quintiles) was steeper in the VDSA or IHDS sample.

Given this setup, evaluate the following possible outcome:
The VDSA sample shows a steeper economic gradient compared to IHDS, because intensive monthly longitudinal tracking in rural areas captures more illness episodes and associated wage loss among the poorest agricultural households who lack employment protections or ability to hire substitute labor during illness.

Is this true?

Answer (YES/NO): YES